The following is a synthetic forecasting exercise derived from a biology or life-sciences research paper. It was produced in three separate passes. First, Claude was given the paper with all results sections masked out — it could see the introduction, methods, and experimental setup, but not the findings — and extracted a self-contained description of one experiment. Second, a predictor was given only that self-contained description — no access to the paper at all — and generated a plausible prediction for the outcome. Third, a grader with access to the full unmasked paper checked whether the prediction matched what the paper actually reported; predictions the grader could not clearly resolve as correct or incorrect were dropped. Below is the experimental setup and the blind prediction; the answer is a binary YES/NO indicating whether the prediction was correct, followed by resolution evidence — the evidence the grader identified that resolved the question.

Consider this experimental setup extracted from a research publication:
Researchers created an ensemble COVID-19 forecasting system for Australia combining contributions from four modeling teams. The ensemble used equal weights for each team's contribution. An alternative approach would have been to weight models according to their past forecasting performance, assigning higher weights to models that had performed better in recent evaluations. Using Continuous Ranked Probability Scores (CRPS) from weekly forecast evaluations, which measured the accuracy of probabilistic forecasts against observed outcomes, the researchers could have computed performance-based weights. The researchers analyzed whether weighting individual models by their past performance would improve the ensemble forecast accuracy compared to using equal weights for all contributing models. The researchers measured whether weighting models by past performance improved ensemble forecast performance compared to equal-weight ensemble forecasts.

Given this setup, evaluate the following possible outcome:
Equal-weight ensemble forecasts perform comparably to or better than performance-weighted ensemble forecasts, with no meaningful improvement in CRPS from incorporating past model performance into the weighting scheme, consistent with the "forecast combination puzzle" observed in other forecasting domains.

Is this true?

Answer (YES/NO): YES